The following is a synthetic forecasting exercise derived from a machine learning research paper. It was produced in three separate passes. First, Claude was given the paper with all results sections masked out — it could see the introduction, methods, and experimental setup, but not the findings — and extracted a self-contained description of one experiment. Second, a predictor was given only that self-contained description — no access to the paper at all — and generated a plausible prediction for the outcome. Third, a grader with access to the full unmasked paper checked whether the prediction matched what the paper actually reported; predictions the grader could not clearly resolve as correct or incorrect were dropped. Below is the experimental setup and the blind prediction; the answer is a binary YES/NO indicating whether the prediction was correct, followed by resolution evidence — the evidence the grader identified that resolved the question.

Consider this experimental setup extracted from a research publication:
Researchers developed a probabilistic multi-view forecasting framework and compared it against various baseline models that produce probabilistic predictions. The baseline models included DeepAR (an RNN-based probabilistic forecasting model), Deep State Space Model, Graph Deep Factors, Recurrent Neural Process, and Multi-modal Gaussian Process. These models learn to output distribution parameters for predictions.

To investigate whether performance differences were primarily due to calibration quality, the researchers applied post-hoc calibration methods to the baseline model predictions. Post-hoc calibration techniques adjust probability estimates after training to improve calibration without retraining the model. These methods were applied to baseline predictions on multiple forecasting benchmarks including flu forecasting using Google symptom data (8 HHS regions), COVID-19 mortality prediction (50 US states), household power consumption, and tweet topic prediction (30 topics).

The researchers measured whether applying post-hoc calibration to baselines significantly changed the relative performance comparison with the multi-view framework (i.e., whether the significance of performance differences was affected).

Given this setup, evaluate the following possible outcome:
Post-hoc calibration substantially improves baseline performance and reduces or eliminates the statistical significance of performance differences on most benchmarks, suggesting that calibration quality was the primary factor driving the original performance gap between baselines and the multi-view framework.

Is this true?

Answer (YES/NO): NO